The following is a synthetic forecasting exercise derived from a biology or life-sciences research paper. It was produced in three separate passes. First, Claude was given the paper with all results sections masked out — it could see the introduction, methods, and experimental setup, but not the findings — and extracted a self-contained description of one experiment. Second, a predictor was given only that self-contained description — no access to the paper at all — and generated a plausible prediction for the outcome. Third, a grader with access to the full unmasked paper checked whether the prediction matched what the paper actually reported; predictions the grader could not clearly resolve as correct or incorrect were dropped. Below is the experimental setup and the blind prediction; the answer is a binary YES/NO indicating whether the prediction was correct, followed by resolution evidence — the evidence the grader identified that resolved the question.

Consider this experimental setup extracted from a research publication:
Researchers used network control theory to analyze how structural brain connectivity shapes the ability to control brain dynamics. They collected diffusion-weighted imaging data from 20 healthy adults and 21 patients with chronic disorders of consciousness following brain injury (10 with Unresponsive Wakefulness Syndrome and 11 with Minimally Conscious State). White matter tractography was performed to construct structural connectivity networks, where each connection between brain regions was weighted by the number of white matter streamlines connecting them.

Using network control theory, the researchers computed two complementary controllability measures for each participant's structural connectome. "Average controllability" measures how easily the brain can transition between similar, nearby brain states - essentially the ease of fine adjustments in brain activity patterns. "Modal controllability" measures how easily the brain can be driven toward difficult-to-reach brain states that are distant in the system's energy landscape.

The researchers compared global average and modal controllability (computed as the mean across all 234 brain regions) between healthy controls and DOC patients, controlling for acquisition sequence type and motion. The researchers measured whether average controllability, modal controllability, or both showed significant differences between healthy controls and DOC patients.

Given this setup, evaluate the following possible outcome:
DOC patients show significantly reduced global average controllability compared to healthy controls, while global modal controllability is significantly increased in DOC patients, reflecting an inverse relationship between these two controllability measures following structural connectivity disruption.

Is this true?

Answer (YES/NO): NO